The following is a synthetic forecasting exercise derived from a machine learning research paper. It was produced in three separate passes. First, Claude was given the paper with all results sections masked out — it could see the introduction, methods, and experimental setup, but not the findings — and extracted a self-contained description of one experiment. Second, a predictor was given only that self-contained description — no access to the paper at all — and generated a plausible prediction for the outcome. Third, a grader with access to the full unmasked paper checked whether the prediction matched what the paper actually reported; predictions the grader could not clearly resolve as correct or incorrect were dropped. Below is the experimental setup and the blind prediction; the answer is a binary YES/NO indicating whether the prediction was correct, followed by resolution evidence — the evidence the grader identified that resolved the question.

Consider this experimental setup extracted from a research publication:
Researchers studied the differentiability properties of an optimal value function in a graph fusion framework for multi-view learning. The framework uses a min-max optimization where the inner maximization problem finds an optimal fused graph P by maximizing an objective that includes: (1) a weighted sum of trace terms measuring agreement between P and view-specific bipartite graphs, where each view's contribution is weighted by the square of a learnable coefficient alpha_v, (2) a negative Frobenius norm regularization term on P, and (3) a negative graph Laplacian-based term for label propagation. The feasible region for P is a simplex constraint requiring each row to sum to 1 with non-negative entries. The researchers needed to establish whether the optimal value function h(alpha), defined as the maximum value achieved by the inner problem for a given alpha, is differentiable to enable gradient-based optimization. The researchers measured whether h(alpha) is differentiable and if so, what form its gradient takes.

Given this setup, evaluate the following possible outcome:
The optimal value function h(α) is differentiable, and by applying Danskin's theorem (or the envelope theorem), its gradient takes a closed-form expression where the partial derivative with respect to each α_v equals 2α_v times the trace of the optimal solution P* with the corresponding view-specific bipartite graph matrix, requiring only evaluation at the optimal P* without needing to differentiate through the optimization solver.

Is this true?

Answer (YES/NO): NO